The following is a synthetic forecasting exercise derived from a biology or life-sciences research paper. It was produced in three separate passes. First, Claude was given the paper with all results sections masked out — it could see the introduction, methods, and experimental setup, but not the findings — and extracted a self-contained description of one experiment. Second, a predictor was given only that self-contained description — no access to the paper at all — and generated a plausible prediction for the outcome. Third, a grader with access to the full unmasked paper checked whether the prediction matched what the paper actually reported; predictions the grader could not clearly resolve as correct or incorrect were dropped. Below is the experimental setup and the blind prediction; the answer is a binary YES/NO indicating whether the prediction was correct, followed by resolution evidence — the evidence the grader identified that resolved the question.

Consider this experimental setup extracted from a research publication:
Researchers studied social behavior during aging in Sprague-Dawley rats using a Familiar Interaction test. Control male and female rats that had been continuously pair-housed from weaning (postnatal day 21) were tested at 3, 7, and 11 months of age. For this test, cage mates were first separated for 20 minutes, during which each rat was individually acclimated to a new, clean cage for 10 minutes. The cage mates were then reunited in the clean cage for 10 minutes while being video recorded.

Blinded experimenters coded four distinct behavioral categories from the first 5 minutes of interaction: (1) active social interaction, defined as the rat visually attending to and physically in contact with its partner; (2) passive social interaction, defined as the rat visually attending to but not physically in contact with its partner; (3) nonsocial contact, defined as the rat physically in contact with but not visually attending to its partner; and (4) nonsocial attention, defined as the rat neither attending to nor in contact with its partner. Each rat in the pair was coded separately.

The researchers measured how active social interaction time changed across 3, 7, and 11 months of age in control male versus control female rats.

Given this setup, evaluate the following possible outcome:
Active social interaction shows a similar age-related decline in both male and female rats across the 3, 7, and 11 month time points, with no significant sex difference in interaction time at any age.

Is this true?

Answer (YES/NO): NO